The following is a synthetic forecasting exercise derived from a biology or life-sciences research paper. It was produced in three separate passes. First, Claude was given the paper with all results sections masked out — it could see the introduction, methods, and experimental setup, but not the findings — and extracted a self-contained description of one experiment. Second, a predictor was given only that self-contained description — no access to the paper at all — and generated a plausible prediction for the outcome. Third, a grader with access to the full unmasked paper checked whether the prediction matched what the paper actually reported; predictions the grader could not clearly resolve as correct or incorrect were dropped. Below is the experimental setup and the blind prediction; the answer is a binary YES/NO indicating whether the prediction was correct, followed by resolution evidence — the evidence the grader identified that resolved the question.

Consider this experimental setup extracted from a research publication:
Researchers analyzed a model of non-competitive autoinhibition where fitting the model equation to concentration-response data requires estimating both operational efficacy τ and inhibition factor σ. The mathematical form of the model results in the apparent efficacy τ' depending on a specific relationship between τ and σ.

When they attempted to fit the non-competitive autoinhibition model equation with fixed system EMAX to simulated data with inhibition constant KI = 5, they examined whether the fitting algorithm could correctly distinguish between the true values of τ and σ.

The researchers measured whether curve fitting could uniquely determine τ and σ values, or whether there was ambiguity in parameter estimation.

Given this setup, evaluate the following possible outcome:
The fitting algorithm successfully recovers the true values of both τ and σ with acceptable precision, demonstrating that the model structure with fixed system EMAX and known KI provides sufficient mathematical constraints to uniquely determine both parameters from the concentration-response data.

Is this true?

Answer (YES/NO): NO